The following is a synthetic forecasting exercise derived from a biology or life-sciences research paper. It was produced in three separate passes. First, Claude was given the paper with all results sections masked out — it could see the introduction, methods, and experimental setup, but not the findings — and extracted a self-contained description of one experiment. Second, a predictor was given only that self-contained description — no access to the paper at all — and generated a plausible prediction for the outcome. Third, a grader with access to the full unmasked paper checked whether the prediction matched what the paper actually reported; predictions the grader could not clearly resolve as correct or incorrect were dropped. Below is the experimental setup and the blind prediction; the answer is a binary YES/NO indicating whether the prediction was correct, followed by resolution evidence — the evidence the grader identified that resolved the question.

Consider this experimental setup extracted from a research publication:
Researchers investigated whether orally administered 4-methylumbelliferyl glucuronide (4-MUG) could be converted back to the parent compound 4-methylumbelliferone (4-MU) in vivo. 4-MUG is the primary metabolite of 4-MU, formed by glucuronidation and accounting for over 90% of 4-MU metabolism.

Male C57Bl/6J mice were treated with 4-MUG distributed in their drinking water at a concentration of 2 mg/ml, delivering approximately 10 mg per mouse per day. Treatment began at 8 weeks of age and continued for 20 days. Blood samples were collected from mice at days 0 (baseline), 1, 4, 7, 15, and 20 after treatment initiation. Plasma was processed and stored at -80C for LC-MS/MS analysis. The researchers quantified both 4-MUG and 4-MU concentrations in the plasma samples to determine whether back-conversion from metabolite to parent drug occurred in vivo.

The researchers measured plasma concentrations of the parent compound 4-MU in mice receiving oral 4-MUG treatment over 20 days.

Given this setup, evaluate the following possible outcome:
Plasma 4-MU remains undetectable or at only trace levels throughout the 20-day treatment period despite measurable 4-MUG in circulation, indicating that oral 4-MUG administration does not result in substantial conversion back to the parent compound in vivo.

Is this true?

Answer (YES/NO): YES